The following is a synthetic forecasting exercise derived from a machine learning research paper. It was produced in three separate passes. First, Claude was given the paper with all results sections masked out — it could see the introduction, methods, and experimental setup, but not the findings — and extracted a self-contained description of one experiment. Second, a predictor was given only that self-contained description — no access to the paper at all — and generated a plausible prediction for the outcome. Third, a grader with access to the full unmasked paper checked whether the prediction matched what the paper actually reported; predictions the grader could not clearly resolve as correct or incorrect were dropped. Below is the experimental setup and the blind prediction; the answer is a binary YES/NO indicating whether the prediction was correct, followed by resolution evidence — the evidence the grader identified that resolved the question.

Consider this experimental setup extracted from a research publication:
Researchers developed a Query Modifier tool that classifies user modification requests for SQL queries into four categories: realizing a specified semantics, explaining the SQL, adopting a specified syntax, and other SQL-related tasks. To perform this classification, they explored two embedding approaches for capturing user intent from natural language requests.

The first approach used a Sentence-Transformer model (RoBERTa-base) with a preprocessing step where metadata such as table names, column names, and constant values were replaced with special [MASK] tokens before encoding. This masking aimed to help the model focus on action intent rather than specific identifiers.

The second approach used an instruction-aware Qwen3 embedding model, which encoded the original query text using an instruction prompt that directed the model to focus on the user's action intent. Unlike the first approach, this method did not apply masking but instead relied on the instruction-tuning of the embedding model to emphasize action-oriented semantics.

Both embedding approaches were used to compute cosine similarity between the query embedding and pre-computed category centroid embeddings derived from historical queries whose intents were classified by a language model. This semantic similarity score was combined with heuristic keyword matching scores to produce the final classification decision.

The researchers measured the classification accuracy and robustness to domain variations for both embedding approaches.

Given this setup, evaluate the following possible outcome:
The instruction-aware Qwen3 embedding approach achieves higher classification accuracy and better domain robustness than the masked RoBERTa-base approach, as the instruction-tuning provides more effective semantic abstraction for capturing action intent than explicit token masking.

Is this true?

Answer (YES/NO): YES